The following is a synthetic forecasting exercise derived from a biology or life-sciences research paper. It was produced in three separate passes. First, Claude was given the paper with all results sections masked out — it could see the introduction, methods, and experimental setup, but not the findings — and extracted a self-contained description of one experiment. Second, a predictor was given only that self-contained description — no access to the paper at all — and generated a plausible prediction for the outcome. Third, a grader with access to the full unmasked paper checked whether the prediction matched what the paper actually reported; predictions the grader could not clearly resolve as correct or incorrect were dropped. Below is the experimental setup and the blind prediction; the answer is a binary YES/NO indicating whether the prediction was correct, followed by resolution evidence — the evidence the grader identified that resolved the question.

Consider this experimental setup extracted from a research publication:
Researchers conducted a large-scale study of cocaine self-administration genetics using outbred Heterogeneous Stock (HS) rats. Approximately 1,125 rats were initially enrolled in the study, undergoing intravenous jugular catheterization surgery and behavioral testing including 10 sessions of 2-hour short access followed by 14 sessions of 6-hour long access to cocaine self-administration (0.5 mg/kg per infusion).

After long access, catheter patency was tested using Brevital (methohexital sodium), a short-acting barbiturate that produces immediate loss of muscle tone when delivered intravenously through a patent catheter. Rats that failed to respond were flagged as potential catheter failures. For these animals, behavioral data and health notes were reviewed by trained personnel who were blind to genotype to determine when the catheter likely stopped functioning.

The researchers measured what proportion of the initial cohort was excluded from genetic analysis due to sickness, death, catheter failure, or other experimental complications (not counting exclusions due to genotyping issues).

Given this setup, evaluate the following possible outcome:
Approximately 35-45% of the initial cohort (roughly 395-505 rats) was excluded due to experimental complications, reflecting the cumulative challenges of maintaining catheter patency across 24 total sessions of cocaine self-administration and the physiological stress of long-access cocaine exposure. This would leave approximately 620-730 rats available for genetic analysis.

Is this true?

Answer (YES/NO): NO